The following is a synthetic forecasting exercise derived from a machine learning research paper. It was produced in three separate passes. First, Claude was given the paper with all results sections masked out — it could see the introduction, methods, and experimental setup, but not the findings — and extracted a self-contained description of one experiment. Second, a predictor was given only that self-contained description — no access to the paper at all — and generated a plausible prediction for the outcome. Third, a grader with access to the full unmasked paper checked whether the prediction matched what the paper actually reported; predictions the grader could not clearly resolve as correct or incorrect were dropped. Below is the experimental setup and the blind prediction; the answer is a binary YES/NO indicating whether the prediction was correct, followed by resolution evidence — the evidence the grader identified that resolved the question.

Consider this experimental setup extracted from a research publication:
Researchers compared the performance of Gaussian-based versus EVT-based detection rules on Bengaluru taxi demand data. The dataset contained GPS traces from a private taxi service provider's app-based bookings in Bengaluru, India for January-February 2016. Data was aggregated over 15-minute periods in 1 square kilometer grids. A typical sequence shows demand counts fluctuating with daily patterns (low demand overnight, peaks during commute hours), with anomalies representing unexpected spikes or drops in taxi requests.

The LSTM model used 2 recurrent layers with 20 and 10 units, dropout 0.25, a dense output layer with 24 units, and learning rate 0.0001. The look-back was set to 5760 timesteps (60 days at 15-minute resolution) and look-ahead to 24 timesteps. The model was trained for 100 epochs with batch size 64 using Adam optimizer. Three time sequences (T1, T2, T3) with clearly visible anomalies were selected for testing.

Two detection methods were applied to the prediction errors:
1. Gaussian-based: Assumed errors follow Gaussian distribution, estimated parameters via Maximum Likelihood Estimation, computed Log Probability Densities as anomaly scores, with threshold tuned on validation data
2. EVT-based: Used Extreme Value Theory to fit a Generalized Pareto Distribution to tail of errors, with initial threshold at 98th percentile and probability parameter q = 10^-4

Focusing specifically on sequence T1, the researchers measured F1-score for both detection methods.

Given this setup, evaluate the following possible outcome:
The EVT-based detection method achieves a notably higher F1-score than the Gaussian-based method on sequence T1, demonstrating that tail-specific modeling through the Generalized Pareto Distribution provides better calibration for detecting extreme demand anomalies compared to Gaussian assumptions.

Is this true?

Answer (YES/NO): YES